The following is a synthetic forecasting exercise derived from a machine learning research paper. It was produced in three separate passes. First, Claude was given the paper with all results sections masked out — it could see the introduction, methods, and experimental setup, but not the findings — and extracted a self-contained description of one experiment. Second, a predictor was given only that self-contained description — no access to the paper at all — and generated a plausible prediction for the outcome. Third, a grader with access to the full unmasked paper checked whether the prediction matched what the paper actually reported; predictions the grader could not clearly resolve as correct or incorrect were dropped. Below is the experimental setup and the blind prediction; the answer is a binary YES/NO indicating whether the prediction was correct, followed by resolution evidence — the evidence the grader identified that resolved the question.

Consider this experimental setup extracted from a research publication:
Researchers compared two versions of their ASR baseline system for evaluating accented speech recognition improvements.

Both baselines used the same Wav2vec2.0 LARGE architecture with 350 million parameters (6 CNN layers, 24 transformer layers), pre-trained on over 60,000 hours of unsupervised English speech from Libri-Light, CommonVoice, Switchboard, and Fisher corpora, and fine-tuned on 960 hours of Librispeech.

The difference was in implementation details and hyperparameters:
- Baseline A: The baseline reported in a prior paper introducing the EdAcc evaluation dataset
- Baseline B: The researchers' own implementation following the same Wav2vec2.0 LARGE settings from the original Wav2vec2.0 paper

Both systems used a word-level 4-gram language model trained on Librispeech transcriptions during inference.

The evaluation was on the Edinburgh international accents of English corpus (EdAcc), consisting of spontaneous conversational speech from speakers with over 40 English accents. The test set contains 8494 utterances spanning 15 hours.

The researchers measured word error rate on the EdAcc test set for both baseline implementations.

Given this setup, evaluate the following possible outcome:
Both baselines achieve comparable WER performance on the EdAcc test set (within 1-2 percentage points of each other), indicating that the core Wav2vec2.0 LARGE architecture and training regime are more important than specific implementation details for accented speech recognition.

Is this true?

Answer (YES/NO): YES